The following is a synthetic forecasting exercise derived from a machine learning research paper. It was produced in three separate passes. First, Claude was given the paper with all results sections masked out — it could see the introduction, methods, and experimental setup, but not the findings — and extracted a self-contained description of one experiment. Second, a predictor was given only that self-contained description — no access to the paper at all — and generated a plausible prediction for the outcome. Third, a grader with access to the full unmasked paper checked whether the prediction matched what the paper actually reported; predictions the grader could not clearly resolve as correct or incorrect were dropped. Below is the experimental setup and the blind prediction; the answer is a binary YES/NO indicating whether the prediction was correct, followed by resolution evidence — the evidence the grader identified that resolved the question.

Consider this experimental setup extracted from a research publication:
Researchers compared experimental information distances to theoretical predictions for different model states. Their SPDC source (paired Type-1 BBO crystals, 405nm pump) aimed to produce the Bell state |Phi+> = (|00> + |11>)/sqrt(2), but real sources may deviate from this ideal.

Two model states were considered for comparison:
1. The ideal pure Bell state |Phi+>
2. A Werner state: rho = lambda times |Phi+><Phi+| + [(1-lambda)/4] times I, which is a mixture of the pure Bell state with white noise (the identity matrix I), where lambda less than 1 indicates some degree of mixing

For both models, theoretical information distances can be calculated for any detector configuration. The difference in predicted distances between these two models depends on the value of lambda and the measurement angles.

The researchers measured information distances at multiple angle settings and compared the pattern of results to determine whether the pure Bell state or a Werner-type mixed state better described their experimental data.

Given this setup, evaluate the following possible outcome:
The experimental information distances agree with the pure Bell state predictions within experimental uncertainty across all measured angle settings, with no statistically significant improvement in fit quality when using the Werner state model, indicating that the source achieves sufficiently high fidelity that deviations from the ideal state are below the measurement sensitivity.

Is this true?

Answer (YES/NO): NO